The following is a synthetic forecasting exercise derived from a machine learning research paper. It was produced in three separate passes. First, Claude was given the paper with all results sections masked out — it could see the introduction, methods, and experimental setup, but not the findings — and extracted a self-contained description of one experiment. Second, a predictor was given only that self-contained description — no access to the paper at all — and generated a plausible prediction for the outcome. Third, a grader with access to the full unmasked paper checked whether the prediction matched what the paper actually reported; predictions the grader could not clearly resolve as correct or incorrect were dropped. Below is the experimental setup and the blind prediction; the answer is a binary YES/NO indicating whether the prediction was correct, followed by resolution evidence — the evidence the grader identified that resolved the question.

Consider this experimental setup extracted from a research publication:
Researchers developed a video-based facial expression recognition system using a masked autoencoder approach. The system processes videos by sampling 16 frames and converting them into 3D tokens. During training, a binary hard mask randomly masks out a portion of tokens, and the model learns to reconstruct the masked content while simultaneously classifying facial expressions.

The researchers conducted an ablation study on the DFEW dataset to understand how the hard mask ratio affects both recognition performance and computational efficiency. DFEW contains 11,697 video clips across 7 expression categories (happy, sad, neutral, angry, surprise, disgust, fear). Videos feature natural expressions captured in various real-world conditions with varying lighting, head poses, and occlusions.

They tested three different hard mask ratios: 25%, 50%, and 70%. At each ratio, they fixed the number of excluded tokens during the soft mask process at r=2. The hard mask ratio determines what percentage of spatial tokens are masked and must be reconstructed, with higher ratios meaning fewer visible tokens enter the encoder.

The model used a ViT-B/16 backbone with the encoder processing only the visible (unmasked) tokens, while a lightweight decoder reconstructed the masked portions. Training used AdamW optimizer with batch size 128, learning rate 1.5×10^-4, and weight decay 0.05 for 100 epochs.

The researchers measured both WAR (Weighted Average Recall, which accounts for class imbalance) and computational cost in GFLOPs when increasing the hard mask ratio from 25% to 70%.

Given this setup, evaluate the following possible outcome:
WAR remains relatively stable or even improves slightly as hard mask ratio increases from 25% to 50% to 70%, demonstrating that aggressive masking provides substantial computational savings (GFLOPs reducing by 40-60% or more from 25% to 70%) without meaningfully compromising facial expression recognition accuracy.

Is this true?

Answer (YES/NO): YES